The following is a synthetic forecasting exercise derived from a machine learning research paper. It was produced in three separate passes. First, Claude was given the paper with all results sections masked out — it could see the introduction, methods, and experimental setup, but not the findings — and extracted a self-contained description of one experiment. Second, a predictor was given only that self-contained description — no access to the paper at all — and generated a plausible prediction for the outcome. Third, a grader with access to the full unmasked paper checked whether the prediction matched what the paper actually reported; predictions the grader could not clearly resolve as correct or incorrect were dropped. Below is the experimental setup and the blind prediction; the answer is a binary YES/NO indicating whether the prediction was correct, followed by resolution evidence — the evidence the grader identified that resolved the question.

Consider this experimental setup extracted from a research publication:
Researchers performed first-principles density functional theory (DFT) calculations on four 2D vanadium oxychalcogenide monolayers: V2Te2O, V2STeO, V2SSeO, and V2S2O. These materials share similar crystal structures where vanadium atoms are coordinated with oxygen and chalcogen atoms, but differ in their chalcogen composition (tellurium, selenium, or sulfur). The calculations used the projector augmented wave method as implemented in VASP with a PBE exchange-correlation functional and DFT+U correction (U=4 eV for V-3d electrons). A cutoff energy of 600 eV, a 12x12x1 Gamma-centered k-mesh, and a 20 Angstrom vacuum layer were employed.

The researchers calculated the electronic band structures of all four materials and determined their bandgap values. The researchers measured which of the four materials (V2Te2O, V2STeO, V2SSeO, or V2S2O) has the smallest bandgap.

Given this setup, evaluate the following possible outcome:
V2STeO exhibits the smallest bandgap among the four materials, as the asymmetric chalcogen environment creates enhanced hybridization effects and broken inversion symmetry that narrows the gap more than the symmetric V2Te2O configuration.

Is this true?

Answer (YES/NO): NO